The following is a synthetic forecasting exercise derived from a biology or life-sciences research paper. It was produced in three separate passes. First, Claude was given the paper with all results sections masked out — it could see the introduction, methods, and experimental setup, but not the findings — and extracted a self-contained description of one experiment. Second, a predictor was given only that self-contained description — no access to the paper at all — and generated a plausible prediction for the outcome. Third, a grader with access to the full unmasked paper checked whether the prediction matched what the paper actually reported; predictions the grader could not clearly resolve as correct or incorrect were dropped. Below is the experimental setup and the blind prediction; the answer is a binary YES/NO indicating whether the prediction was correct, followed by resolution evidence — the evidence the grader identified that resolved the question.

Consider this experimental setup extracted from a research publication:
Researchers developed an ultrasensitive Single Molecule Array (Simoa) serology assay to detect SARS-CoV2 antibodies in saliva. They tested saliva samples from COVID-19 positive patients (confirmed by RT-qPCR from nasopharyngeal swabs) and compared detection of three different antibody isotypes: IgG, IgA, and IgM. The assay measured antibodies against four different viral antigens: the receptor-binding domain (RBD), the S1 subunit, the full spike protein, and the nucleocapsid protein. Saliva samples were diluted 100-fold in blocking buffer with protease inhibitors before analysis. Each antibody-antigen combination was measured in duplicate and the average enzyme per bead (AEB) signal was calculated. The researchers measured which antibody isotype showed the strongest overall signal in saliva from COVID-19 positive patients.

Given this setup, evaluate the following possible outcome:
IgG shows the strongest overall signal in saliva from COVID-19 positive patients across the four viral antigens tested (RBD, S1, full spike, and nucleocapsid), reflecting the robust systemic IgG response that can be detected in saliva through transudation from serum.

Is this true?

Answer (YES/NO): NO